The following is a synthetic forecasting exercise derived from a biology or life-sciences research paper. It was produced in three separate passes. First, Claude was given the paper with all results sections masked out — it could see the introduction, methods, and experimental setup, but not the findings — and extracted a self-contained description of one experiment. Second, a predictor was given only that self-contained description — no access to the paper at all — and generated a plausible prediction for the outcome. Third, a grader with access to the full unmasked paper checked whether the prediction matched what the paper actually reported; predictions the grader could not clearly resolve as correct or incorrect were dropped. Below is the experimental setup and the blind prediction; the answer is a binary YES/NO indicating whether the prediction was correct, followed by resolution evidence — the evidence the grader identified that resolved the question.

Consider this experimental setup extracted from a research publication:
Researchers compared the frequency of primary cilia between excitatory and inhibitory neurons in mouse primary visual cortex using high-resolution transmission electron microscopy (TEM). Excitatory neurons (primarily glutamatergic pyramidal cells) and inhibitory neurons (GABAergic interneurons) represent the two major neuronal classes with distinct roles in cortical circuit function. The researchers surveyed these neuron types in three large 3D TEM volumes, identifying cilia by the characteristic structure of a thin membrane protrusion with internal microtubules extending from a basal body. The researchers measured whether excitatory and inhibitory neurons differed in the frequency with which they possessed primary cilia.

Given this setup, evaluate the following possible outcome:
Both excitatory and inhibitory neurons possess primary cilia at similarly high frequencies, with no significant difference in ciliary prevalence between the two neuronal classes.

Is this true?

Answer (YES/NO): YES